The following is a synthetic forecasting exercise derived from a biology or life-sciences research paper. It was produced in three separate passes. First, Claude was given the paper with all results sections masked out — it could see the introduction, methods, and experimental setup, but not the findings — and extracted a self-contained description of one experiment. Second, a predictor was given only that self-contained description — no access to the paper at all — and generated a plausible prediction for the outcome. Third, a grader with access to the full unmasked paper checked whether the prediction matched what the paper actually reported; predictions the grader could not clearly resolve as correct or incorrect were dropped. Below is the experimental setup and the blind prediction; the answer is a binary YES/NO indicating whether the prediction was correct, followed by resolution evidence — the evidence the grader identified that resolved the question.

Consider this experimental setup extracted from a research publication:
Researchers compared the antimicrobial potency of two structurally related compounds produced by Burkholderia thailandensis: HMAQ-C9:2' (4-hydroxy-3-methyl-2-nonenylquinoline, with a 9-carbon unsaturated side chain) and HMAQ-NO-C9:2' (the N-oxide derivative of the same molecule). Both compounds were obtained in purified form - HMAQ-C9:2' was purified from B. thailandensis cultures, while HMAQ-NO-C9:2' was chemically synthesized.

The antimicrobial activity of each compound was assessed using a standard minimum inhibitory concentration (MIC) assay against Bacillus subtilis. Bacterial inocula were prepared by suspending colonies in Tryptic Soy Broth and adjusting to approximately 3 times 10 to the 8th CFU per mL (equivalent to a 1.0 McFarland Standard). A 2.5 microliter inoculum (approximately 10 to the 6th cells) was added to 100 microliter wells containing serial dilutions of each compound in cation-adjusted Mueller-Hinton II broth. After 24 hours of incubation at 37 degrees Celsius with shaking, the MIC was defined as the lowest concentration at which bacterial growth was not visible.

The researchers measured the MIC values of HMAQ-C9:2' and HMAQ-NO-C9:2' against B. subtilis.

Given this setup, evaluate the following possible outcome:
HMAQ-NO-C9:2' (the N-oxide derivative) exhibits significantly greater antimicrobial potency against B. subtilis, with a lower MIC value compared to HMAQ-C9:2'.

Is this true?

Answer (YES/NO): YES